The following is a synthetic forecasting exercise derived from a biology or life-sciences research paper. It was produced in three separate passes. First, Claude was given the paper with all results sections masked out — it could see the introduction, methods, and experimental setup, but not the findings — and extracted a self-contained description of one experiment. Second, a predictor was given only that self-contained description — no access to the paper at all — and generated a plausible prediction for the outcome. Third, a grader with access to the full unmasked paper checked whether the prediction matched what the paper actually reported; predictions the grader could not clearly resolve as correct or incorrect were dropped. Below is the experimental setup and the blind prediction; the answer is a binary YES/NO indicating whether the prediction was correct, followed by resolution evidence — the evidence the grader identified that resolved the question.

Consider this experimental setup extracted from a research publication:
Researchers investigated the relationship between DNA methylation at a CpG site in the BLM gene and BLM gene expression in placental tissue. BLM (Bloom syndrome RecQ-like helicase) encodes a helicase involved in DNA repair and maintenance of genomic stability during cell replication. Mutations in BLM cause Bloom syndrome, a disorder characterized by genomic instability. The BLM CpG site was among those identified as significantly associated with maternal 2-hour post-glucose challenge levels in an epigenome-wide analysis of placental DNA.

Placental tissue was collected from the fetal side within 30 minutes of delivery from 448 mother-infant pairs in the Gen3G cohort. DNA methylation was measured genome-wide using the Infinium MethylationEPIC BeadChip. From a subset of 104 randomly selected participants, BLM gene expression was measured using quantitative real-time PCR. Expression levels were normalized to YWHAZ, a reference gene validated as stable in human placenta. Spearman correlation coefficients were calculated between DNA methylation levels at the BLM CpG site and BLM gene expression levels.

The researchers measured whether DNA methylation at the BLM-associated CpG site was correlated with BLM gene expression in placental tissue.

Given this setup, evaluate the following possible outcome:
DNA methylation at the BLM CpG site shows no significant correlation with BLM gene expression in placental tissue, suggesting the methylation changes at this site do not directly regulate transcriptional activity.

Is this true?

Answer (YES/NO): YES